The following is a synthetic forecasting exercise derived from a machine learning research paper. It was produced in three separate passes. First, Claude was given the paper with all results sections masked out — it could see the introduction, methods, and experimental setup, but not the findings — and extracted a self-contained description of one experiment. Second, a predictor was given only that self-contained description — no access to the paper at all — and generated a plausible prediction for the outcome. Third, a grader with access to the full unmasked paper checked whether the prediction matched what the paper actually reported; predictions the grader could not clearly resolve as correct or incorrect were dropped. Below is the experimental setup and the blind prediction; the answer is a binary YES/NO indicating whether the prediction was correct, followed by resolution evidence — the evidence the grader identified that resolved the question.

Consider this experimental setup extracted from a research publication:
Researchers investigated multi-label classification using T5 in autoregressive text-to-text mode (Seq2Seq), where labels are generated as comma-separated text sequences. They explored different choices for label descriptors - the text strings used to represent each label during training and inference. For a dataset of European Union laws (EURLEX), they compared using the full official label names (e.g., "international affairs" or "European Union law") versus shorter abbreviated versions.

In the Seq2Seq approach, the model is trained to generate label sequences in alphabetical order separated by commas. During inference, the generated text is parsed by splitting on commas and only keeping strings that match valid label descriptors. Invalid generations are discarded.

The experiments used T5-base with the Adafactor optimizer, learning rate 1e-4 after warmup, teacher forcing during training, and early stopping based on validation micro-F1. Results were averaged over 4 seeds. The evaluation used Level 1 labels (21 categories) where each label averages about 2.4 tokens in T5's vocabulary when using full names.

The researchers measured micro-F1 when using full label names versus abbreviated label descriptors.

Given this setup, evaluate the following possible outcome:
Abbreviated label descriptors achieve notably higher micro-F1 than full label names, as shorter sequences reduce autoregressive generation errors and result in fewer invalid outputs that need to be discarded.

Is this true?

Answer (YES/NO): NO